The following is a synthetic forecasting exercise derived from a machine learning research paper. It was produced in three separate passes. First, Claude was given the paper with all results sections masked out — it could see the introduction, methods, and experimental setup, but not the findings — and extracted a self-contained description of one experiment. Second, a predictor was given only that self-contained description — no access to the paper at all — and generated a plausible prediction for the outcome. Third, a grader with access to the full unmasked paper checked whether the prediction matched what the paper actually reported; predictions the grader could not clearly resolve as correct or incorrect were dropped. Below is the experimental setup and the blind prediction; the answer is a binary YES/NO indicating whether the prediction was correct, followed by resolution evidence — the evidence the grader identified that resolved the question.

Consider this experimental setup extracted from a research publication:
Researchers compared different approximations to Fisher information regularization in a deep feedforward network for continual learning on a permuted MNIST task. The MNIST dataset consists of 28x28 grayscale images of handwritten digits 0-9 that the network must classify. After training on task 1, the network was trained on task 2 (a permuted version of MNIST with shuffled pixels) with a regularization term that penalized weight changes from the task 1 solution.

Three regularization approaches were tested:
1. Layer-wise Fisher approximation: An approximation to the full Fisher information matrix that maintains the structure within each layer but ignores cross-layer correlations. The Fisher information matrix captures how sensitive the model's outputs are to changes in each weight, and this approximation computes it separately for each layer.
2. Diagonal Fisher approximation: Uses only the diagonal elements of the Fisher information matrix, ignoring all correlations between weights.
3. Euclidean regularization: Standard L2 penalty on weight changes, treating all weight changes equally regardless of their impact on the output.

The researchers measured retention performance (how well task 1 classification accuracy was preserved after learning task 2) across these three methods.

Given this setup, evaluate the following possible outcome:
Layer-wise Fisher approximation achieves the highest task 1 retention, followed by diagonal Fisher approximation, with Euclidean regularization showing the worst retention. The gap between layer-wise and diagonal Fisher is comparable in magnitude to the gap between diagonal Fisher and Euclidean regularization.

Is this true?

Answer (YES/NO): NO